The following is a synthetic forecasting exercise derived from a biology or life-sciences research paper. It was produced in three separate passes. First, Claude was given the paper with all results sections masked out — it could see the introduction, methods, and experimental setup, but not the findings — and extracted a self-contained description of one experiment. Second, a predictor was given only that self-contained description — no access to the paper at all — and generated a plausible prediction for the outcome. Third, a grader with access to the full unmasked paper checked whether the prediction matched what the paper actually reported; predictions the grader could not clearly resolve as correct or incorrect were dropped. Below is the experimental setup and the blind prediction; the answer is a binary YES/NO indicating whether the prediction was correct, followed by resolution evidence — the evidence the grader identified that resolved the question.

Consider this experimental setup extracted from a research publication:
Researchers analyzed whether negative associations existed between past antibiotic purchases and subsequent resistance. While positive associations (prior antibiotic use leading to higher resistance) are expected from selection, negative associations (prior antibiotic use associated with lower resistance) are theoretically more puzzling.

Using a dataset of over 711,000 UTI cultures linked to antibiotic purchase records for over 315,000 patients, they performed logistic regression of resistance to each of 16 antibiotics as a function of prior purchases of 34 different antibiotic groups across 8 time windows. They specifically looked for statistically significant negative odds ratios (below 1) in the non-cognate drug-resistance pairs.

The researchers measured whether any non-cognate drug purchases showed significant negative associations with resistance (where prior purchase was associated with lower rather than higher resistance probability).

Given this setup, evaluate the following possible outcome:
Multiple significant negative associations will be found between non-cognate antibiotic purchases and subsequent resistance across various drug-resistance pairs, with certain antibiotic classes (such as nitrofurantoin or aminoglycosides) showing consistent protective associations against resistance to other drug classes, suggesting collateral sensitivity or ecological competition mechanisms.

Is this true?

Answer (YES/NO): NO